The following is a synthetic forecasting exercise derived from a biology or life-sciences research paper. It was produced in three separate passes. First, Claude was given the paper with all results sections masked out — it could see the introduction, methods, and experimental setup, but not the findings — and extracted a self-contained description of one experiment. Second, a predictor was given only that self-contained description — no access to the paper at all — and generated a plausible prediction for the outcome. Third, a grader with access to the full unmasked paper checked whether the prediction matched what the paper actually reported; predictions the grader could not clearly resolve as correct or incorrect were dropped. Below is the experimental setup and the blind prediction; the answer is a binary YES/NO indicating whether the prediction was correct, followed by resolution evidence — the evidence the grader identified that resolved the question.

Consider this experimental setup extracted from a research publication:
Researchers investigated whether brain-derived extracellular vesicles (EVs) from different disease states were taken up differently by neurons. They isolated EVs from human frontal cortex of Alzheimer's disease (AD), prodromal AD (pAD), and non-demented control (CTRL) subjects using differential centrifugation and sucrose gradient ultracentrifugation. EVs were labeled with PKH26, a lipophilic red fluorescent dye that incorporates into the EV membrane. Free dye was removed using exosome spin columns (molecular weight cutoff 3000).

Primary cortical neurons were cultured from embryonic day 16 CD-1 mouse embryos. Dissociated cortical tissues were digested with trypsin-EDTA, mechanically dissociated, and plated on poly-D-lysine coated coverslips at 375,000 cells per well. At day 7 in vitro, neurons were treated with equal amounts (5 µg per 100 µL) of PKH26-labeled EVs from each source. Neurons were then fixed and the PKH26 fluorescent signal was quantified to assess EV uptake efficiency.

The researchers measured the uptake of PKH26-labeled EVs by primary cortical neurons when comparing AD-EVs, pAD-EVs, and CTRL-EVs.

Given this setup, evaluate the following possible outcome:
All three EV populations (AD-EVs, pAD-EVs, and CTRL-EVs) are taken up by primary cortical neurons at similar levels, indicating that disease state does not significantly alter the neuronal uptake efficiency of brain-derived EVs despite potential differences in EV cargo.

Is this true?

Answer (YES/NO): NO